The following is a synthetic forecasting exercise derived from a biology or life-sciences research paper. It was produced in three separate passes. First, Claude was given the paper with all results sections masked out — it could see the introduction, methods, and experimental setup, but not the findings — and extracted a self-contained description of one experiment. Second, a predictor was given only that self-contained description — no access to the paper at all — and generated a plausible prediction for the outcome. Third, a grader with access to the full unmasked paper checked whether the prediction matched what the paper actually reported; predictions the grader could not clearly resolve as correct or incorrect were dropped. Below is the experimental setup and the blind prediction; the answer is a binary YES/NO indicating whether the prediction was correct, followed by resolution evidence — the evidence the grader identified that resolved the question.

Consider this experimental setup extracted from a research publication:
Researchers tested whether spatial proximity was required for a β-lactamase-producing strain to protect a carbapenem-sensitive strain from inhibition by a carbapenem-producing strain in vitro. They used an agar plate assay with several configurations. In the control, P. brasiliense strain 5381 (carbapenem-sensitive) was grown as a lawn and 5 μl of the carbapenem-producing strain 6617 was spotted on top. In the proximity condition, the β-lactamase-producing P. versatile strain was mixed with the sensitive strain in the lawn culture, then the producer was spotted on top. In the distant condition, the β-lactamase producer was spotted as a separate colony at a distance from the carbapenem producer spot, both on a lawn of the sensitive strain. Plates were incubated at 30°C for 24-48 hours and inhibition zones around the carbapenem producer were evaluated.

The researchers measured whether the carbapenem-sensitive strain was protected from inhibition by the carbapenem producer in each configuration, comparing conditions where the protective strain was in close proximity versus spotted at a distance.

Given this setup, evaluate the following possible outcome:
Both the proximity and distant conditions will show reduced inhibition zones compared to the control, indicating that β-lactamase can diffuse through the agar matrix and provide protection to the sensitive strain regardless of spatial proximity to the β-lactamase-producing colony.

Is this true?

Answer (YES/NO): NO